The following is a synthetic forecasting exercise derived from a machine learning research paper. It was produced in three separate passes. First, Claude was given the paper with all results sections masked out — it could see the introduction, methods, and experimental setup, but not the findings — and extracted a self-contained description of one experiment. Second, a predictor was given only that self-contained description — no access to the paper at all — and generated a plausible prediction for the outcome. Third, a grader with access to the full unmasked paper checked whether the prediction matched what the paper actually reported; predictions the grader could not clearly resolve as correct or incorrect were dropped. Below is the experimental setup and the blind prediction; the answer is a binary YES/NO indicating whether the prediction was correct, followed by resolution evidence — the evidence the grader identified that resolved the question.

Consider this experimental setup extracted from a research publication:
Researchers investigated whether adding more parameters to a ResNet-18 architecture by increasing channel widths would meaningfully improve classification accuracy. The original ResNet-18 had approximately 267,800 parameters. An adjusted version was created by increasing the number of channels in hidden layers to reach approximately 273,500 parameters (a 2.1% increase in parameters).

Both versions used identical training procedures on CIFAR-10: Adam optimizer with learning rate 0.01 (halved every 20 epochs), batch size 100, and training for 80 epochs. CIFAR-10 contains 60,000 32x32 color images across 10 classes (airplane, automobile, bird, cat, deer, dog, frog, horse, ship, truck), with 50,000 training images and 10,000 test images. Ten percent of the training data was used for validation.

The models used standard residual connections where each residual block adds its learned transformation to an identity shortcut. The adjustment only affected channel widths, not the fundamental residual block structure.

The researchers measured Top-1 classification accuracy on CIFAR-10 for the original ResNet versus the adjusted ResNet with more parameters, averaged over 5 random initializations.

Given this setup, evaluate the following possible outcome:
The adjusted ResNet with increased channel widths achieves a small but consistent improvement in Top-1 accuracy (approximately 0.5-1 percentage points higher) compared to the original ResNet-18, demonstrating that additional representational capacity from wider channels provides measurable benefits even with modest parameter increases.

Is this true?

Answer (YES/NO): NO